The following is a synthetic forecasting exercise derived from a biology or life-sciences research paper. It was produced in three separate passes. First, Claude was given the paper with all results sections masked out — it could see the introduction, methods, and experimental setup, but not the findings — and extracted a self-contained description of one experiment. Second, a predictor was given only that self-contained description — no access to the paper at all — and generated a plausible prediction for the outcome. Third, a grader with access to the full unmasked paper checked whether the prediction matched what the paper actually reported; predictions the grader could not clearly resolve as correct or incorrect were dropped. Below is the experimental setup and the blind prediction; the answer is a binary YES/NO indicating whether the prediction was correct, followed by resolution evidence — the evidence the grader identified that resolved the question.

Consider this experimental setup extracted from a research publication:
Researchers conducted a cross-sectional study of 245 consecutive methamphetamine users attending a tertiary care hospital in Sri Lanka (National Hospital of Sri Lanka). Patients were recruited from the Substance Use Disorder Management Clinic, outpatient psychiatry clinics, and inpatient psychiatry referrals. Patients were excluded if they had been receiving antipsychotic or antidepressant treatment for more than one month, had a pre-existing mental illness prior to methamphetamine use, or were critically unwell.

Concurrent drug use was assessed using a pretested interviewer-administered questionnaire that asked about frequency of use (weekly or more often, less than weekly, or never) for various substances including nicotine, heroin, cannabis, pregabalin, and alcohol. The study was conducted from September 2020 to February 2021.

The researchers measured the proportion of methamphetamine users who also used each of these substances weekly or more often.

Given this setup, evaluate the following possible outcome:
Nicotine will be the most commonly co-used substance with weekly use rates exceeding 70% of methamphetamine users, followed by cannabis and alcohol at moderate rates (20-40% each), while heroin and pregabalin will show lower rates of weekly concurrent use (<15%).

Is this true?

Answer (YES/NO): NO